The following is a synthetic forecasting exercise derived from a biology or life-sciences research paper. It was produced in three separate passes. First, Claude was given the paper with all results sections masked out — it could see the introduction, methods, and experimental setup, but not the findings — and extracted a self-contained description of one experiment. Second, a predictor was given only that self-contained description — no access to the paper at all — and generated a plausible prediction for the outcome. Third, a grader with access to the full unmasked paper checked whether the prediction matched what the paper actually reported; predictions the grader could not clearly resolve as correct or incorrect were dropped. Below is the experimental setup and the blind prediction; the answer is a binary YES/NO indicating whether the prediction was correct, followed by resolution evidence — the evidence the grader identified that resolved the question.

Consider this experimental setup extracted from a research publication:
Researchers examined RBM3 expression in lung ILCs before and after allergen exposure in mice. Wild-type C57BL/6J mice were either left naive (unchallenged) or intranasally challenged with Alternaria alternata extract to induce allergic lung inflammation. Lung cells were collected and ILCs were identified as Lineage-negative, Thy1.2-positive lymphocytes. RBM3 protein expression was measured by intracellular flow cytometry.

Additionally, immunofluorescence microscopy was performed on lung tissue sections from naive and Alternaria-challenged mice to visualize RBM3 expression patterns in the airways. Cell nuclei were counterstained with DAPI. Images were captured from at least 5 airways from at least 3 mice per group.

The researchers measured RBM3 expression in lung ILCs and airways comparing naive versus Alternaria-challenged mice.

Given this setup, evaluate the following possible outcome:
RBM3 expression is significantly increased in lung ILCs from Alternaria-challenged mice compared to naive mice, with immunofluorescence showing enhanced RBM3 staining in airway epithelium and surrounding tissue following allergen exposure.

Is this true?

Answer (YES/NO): YES